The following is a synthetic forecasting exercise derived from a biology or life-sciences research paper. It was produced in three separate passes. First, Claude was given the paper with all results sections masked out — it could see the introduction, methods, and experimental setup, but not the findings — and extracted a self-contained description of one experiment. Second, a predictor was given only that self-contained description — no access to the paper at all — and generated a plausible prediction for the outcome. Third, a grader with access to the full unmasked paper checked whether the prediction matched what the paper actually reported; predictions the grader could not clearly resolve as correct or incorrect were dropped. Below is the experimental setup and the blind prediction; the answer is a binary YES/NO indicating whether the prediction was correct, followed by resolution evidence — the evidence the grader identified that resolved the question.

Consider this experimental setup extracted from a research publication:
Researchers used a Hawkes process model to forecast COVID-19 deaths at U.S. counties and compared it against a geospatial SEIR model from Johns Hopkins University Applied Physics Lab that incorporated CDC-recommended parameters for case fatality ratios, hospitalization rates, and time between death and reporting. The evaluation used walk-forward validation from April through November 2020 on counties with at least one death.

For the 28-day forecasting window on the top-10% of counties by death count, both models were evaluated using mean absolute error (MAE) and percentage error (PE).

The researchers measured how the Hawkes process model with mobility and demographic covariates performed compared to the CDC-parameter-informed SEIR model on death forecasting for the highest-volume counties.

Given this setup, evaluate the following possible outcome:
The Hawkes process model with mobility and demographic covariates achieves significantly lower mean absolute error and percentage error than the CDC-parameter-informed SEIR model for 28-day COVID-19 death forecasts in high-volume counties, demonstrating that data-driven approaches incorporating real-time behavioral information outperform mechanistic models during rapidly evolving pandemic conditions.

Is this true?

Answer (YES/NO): NO